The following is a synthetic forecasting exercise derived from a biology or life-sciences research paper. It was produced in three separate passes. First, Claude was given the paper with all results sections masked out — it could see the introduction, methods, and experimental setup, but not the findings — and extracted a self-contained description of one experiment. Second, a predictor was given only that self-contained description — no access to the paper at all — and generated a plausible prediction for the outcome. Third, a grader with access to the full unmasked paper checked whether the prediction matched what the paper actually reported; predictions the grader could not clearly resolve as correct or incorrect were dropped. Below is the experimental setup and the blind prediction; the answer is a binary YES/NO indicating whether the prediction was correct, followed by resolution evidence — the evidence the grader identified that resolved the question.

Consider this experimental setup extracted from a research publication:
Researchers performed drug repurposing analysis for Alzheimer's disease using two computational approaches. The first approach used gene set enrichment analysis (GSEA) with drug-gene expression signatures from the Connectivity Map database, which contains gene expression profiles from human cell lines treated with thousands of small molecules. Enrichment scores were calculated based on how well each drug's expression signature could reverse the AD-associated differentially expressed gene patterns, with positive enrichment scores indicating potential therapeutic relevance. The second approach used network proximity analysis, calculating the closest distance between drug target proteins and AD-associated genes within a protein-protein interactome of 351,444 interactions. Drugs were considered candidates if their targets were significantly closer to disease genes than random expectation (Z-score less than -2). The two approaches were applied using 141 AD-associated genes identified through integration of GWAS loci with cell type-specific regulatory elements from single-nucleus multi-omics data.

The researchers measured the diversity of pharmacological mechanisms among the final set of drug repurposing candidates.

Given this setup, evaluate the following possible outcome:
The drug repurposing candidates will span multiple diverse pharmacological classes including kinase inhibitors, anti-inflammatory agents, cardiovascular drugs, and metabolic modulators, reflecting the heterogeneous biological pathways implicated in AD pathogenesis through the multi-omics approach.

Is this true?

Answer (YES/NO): YES